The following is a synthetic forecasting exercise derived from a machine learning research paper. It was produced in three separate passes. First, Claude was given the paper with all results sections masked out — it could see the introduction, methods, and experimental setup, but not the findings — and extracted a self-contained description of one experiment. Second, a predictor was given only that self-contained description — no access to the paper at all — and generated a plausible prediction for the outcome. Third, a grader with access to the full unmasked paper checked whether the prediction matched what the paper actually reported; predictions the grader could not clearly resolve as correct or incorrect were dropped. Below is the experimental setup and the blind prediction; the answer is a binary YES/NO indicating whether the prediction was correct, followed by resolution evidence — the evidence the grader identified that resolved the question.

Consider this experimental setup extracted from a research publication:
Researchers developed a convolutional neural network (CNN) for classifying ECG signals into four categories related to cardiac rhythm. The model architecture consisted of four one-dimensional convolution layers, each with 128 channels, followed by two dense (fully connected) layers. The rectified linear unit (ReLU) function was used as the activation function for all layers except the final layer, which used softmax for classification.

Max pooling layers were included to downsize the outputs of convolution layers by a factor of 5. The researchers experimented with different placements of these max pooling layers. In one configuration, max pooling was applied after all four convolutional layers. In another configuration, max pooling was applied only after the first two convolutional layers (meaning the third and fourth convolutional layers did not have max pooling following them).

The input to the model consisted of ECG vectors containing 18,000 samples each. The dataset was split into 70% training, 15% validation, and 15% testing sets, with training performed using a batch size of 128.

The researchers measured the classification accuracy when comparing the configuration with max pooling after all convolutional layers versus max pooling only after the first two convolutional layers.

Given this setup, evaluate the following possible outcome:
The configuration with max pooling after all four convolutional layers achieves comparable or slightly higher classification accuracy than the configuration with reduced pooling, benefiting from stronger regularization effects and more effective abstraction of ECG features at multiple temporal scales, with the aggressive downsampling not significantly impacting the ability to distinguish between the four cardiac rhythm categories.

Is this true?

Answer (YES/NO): NO